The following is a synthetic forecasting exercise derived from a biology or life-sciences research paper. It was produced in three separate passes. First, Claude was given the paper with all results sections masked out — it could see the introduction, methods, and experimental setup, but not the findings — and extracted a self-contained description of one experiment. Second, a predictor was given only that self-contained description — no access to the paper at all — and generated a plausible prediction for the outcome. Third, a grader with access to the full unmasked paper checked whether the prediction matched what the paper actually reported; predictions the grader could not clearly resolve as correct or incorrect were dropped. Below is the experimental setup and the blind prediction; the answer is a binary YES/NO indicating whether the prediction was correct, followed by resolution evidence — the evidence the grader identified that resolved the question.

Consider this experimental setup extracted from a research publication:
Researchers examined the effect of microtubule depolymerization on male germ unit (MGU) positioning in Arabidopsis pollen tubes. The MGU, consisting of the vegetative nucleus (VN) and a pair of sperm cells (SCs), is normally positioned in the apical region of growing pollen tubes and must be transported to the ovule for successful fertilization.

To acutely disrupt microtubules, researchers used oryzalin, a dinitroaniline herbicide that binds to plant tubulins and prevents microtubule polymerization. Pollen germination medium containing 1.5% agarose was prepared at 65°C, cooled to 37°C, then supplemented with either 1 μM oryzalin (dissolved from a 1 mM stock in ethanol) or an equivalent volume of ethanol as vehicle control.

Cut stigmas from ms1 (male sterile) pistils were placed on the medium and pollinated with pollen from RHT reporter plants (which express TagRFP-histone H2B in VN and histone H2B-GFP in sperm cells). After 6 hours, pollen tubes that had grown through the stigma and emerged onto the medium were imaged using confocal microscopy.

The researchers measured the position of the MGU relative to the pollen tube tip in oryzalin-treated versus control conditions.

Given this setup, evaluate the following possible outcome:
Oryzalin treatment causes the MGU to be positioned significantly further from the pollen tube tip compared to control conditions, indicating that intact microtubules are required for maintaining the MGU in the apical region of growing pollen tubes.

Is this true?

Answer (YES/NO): YES